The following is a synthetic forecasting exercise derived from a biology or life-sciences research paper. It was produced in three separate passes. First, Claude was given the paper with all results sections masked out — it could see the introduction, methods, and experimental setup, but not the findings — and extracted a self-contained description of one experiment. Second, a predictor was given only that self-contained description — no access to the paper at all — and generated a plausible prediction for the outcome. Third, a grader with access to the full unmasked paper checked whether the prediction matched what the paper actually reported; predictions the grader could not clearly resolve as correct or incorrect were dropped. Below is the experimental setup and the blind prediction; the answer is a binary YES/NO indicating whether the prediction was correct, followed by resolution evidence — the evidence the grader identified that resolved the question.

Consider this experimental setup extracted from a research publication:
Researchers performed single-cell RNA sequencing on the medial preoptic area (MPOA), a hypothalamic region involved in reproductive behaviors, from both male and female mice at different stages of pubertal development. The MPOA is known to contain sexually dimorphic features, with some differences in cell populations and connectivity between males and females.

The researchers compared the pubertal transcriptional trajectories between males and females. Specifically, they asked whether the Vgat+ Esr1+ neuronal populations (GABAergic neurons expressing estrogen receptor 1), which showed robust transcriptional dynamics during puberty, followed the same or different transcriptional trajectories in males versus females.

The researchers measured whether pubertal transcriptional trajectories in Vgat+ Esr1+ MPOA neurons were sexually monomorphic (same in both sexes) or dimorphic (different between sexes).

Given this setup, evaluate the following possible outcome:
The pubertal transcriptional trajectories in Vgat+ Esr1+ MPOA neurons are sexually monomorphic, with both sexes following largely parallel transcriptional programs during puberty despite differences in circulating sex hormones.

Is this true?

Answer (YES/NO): NO